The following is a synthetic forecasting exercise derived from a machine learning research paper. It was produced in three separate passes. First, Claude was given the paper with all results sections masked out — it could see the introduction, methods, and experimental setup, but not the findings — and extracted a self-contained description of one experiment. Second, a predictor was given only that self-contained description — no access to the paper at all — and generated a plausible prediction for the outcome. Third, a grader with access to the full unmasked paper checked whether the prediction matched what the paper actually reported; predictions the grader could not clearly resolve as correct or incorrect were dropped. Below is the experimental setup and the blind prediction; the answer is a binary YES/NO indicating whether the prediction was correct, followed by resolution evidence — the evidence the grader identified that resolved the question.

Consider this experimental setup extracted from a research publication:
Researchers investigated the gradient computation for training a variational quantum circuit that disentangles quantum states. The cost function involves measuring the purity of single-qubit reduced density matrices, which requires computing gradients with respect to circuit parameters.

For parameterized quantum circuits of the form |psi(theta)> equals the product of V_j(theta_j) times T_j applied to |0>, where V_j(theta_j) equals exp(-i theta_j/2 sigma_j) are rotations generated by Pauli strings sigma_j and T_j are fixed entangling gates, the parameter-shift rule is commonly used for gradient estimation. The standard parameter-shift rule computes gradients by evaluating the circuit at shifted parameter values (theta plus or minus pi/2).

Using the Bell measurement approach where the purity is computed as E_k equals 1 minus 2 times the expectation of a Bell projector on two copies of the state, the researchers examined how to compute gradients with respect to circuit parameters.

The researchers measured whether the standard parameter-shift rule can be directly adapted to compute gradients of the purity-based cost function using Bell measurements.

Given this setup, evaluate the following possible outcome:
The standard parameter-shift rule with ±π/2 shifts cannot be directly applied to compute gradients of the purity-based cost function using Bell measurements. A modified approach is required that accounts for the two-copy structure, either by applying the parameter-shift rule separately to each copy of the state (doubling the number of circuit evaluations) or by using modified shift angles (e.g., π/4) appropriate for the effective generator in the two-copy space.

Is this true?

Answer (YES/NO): NO